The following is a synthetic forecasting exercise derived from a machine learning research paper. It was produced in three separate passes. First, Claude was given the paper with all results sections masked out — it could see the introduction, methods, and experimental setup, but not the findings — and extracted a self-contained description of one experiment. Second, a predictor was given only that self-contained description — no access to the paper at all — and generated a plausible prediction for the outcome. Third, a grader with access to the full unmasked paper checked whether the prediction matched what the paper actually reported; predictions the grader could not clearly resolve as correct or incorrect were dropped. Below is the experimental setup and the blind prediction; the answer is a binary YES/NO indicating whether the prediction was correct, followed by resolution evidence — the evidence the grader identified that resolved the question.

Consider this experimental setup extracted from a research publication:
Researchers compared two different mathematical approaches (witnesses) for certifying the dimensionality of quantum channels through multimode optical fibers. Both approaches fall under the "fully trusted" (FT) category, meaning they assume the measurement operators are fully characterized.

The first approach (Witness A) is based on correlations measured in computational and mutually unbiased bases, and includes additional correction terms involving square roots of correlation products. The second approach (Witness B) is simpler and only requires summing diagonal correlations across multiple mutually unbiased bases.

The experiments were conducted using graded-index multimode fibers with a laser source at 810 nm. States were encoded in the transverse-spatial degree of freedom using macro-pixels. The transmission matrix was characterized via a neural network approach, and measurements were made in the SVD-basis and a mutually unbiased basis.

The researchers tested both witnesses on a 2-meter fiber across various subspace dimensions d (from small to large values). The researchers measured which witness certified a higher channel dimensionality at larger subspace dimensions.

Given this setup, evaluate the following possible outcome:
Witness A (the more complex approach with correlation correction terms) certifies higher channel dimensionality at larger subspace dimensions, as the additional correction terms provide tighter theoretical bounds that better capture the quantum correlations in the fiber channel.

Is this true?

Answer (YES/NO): YES